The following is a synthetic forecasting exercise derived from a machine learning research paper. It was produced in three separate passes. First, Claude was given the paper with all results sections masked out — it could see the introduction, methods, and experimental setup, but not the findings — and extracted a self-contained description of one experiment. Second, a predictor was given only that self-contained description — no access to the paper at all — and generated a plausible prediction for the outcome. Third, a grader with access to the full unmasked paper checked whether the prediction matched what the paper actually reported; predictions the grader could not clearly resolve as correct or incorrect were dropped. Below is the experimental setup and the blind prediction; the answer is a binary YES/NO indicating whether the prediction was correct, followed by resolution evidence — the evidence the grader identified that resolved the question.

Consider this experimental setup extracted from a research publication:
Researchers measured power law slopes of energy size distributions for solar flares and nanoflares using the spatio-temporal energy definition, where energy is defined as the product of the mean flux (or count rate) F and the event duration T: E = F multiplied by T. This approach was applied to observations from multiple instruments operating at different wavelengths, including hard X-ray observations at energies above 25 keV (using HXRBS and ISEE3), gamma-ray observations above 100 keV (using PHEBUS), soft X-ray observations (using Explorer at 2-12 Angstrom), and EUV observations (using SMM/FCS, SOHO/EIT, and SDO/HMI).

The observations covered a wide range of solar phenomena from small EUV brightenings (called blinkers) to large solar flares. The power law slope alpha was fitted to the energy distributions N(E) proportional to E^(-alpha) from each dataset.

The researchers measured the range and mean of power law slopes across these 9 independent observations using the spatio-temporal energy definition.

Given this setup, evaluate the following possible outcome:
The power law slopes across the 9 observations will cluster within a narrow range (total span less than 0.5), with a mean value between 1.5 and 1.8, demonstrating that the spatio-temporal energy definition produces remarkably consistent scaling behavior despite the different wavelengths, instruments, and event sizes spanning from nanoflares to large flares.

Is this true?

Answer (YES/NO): NO